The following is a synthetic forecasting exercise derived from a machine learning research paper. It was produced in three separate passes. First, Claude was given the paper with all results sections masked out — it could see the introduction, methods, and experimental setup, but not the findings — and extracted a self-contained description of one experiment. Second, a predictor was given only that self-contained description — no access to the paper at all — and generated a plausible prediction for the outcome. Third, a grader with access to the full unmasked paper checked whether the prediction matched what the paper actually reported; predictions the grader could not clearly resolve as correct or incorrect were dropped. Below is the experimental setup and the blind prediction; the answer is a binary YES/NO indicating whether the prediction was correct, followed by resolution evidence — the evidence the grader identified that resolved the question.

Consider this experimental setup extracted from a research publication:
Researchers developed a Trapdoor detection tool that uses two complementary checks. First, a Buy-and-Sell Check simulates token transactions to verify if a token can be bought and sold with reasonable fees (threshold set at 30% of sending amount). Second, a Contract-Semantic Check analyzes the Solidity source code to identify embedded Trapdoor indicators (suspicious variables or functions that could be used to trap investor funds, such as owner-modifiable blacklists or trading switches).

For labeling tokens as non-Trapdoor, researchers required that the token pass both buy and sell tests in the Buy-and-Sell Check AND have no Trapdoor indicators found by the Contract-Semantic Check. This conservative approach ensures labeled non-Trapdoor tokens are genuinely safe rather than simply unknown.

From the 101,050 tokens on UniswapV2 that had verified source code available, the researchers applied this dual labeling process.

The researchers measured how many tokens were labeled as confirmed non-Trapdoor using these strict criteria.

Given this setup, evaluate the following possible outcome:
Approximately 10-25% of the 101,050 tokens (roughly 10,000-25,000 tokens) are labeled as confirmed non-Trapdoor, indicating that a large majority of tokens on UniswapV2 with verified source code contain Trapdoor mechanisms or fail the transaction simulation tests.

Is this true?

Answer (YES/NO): YES